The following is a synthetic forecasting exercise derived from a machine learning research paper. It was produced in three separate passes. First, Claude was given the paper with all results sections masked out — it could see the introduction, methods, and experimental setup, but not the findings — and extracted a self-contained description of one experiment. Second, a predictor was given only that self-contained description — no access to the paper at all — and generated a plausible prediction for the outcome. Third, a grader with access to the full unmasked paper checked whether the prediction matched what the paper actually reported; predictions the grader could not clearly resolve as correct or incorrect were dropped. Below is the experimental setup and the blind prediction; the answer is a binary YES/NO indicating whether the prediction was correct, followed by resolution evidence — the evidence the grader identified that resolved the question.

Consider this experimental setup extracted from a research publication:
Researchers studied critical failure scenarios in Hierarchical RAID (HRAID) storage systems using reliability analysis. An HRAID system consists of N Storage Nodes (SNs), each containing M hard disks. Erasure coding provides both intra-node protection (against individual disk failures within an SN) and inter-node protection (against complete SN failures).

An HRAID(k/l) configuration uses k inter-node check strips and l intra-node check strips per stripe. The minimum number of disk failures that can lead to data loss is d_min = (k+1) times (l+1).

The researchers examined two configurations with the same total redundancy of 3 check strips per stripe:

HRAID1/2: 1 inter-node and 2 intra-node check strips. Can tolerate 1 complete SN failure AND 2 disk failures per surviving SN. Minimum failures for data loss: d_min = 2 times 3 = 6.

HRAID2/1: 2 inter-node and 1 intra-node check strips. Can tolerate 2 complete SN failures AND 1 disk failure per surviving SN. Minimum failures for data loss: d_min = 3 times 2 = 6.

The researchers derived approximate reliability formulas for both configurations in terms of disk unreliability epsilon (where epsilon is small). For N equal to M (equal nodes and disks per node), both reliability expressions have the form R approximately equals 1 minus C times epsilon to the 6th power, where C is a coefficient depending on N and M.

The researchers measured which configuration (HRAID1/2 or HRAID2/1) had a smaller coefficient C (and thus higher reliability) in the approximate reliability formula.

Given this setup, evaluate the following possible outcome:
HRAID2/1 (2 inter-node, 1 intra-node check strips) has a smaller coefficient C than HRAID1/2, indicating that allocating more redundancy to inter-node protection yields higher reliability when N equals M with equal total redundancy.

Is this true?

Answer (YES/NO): NO